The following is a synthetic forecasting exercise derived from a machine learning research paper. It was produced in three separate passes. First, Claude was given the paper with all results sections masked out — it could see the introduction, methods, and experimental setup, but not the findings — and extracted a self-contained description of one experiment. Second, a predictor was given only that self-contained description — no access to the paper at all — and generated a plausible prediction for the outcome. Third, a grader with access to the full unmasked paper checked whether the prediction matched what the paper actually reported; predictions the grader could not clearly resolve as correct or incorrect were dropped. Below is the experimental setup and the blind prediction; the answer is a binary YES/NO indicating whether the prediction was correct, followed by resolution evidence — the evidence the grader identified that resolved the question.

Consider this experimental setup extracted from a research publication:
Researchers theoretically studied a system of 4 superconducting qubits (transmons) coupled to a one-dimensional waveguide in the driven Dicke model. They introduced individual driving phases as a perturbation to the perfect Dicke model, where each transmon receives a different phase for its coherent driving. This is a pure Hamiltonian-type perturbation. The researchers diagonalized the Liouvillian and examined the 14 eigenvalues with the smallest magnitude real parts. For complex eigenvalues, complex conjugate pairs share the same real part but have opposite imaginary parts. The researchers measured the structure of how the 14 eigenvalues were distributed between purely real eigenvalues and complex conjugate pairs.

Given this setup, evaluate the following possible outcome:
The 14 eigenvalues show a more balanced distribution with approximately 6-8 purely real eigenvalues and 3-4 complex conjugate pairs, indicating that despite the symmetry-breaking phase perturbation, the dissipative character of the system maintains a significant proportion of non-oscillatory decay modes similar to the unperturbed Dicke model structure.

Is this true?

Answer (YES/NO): YES